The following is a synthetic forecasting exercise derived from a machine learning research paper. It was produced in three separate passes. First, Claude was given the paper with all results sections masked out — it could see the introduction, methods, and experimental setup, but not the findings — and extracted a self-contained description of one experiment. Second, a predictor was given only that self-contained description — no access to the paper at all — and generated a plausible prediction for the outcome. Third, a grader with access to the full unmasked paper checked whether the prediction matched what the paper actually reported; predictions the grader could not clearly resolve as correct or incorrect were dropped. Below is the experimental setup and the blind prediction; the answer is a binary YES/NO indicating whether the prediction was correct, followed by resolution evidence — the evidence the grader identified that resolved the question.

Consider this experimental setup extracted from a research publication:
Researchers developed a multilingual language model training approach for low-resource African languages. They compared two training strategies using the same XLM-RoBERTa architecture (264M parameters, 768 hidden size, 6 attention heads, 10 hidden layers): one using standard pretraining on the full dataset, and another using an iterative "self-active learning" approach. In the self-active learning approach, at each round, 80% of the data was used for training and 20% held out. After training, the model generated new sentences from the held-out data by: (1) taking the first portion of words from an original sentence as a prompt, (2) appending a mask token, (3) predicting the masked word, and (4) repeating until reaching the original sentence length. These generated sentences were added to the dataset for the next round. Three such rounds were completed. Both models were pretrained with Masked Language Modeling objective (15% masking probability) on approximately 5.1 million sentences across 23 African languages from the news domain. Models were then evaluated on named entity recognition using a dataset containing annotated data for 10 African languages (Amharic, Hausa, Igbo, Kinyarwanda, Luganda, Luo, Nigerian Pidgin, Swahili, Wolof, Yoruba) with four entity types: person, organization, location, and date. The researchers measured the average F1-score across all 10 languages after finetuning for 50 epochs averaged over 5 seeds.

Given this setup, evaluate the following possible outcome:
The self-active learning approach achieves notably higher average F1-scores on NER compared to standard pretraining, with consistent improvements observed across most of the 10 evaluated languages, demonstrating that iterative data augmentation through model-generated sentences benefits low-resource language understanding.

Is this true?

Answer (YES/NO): YES